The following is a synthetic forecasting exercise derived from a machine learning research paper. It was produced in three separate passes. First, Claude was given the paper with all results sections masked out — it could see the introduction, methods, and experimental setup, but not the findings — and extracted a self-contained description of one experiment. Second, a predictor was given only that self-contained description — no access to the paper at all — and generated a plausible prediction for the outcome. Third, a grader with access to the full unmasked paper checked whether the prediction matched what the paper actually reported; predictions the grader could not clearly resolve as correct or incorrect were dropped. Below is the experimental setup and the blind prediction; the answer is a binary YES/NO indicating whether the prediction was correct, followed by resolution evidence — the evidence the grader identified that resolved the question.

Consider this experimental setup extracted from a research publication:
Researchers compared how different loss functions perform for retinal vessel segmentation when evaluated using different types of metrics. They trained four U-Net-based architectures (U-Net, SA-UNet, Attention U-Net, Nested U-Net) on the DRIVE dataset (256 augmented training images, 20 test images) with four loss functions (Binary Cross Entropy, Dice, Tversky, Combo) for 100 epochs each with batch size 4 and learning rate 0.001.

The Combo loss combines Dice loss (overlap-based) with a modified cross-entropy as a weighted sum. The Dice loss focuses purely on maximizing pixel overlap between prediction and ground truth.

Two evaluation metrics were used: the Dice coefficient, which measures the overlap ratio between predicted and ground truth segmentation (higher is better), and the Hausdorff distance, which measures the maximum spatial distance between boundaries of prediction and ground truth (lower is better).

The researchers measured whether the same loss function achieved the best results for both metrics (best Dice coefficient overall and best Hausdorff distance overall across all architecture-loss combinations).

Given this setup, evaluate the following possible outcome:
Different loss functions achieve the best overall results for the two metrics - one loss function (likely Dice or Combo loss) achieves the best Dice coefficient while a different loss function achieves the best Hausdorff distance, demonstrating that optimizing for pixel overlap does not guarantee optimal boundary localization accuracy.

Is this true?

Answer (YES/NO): YES